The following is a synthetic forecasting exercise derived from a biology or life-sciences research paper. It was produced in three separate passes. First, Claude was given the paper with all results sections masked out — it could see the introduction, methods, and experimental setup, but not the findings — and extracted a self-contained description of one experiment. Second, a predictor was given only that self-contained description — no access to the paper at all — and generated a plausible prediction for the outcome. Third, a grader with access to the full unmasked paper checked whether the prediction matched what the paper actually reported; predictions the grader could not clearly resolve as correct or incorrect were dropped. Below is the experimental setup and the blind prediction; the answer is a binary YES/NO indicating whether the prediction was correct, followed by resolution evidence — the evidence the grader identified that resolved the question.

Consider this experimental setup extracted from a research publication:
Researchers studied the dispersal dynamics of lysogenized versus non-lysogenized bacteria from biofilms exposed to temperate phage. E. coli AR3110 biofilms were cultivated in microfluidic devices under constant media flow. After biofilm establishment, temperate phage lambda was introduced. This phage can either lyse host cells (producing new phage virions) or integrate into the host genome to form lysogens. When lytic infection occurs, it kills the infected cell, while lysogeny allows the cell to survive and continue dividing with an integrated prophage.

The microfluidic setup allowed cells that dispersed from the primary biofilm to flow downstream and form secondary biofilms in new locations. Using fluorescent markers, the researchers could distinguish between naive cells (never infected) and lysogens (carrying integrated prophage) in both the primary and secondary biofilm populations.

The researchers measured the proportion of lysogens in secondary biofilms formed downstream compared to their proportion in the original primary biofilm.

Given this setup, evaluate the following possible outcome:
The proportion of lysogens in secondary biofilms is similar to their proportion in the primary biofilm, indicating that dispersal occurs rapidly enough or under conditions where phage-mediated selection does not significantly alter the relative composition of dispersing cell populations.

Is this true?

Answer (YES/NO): NO